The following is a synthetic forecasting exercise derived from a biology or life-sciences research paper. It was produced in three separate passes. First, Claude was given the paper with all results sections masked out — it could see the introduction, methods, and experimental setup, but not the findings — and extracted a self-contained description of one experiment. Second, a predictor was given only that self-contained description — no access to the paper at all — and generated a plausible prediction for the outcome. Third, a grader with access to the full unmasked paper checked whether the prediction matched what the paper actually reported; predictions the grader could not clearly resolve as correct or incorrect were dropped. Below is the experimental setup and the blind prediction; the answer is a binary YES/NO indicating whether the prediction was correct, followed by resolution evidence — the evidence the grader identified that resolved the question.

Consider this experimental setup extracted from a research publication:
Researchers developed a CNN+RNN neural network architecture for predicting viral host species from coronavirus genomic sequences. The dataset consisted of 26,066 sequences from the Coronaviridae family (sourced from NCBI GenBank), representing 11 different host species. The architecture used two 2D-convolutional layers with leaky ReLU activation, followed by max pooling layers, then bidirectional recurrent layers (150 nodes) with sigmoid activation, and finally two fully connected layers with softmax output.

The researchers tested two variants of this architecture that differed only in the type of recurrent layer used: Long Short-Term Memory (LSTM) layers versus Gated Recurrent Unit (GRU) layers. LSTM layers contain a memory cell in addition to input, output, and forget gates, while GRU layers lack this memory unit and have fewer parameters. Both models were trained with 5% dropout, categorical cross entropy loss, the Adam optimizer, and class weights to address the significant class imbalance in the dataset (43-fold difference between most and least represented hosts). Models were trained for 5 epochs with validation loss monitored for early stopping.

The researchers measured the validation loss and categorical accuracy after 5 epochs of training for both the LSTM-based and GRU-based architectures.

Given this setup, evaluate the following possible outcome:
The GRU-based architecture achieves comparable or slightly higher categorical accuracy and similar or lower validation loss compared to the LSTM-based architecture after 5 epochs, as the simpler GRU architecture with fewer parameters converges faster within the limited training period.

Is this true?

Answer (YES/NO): NO